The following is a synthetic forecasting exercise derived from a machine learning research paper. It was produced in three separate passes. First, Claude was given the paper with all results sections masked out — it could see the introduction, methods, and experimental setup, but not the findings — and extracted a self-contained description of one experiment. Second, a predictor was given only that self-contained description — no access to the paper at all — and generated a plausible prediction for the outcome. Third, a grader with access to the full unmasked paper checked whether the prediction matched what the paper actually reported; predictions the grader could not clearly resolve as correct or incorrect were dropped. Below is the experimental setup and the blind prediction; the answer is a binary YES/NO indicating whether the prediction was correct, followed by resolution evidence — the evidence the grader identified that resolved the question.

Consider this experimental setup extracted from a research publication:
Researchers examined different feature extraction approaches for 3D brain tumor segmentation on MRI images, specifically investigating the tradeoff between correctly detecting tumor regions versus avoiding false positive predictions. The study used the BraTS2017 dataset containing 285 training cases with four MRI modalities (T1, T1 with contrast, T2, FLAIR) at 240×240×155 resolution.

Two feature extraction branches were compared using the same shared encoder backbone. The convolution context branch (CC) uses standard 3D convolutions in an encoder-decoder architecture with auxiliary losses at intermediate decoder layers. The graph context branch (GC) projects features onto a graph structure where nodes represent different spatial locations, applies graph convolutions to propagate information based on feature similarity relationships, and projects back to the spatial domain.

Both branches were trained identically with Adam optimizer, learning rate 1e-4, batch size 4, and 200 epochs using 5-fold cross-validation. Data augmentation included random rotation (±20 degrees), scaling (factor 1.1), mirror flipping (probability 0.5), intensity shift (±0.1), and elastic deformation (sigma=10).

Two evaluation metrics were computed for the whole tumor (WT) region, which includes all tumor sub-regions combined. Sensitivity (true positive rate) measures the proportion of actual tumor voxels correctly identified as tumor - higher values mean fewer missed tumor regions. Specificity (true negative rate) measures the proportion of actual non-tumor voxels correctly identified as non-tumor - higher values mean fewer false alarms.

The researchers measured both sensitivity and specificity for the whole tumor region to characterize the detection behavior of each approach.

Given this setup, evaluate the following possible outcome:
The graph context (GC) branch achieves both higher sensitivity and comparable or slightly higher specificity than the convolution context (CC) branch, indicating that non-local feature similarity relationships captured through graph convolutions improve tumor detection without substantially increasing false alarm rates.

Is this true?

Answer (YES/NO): NO